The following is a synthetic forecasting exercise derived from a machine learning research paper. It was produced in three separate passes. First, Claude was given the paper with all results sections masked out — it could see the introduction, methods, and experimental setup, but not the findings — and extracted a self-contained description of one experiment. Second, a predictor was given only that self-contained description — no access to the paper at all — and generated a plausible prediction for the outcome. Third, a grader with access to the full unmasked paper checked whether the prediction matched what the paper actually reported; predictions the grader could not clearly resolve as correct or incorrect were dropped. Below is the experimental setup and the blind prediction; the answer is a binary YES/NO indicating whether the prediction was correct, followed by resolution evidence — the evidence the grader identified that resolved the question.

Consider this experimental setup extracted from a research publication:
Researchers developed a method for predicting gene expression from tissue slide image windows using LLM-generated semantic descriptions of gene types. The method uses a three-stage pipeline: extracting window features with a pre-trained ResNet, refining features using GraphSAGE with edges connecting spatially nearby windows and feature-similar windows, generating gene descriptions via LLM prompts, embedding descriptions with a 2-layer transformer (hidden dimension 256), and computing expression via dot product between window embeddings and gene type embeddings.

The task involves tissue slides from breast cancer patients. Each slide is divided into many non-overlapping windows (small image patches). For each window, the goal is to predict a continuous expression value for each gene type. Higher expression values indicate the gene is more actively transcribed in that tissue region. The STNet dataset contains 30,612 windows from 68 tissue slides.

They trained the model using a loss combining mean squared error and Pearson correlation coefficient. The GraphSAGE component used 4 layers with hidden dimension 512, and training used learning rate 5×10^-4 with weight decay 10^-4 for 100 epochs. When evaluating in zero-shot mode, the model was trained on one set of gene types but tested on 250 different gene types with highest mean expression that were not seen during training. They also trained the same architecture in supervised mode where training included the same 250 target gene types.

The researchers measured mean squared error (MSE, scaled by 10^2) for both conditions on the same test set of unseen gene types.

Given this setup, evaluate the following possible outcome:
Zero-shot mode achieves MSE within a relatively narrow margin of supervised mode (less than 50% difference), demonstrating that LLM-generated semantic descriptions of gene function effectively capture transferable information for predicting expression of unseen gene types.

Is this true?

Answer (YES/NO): NO